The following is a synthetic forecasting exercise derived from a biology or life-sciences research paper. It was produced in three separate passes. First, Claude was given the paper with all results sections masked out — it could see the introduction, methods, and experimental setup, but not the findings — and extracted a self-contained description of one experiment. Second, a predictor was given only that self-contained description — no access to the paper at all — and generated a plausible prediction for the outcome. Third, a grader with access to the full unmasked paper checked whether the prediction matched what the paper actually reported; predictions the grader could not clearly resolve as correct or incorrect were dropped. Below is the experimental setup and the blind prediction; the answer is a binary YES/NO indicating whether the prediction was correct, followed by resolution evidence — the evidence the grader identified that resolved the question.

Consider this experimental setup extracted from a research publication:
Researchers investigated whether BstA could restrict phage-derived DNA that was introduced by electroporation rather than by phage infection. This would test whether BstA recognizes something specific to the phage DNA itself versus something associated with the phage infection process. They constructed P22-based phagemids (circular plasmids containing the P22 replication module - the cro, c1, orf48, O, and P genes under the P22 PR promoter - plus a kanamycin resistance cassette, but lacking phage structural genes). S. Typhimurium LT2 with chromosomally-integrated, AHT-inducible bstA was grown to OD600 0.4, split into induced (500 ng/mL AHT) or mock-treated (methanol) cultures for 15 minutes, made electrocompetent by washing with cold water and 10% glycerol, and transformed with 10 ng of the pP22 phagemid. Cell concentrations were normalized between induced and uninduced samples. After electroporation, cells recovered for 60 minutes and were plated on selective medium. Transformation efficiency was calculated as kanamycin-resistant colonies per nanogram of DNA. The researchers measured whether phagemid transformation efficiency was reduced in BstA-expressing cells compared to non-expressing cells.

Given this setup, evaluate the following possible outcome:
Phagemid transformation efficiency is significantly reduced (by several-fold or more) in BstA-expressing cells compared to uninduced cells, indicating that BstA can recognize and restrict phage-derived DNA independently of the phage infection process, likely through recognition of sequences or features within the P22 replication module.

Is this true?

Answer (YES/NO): YES